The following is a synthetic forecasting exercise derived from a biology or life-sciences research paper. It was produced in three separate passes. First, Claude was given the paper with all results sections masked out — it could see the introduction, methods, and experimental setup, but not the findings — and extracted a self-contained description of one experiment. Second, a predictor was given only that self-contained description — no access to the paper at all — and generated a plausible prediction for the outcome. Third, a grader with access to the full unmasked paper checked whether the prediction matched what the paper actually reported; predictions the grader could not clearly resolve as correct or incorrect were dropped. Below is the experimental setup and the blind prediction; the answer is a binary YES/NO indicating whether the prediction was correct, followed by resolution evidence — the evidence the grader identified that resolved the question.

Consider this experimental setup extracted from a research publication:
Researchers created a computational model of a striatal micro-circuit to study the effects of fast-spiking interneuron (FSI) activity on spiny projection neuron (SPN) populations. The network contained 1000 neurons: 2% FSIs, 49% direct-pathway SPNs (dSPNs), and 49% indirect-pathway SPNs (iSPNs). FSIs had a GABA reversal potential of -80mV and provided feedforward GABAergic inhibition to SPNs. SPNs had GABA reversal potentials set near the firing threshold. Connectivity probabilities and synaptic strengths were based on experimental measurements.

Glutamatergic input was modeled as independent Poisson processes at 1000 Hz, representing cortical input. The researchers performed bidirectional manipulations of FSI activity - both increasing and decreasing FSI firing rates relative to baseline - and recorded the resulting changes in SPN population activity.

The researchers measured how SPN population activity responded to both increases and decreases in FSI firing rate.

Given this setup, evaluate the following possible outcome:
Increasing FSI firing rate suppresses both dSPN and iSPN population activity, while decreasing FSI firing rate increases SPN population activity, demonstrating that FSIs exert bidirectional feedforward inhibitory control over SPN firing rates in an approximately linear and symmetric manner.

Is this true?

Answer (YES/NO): NO